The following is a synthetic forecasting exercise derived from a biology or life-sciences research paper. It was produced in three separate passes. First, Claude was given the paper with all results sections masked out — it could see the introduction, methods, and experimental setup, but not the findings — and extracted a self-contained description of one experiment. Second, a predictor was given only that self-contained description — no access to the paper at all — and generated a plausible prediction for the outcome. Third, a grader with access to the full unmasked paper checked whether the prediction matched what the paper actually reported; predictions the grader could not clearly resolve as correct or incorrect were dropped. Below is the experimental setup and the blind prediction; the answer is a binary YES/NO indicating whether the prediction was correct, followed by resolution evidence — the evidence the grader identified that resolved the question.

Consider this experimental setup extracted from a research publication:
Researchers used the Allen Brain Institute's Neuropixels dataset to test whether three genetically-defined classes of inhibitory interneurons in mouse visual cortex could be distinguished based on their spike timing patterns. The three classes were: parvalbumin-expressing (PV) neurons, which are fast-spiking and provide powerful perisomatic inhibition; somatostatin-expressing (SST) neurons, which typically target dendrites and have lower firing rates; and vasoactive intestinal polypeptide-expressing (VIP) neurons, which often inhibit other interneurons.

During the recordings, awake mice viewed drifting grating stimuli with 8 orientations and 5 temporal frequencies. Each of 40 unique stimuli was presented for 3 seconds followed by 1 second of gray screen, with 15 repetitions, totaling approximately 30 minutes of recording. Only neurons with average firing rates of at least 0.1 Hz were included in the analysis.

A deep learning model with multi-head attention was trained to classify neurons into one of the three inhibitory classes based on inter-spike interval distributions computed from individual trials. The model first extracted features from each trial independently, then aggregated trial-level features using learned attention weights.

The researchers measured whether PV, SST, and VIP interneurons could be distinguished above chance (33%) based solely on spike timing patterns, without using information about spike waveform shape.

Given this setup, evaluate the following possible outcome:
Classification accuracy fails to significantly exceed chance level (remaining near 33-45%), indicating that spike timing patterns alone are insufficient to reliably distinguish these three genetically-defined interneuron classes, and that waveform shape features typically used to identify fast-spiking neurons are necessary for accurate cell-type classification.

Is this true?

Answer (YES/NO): NO